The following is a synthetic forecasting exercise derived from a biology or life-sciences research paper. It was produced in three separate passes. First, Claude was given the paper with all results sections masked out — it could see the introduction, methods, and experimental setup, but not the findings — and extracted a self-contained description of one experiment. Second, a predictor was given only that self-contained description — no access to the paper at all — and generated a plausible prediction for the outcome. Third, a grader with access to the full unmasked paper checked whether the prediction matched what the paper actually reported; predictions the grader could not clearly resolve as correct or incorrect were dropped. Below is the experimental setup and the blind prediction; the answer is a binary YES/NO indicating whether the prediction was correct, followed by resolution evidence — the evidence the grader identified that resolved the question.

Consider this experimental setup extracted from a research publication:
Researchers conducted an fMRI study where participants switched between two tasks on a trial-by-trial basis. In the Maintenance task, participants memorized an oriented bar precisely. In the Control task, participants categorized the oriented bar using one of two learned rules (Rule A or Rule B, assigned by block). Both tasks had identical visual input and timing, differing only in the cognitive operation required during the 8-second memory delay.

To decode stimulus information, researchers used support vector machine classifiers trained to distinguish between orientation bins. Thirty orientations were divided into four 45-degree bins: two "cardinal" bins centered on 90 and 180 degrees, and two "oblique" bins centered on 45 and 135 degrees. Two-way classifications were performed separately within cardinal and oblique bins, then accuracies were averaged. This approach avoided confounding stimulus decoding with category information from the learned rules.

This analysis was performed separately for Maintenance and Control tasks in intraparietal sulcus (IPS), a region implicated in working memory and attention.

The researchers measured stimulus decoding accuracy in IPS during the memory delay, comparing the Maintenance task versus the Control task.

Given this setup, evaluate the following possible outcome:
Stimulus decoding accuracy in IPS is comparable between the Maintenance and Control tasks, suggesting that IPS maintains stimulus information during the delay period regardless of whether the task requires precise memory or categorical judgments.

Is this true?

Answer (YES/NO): YES